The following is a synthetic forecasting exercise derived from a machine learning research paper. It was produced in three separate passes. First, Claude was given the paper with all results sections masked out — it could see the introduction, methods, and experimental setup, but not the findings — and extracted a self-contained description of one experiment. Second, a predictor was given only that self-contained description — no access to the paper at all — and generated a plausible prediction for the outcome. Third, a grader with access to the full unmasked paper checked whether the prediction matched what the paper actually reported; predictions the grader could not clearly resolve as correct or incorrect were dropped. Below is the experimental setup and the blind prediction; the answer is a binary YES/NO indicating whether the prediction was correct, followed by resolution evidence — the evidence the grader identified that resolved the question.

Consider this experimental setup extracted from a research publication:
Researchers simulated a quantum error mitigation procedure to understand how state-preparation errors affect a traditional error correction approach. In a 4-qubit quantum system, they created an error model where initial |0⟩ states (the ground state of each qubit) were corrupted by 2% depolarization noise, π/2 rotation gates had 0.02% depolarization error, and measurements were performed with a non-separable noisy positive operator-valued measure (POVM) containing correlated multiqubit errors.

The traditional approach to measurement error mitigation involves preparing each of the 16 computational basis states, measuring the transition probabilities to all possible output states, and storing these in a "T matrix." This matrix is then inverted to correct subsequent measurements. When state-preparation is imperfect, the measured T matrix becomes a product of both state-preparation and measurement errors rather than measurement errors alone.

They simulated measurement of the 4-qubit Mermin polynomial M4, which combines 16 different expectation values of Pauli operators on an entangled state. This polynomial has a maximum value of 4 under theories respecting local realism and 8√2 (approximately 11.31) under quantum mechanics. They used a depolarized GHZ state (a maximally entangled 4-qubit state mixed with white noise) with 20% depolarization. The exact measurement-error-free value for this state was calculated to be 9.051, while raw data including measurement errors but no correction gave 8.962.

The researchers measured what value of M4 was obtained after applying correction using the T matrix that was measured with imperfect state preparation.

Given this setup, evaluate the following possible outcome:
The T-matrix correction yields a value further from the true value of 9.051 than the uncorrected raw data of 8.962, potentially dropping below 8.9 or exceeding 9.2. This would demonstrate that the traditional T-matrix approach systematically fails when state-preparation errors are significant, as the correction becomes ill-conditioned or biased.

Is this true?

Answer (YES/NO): YES